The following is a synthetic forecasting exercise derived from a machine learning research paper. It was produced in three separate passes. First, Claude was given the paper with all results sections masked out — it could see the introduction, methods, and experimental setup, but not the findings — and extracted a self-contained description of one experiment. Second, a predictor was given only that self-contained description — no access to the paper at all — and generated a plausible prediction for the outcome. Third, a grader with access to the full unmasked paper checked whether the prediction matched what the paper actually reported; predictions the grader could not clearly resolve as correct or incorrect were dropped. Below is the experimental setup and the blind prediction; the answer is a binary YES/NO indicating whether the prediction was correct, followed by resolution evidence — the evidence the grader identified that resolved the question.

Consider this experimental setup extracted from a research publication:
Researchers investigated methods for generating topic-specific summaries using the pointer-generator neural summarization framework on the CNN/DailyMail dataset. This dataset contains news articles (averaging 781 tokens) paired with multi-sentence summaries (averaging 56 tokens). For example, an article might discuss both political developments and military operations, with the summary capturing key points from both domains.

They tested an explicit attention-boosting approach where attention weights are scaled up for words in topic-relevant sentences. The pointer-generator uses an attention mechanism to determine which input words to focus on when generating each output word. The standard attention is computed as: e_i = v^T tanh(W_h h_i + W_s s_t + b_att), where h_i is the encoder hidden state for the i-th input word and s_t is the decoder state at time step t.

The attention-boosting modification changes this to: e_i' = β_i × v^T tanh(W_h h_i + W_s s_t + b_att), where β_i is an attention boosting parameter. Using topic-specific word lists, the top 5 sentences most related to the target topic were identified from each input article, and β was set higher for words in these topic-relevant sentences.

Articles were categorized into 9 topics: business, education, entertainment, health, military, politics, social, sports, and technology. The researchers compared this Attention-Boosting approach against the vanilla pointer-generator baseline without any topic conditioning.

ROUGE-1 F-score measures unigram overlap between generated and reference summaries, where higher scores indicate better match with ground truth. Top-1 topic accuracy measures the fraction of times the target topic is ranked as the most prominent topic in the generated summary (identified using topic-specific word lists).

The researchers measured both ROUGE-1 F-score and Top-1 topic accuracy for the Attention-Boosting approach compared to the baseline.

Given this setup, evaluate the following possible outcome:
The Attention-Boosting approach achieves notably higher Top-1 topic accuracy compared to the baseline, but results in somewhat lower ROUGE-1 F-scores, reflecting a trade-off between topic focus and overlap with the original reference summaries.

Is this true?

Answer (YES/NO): YES